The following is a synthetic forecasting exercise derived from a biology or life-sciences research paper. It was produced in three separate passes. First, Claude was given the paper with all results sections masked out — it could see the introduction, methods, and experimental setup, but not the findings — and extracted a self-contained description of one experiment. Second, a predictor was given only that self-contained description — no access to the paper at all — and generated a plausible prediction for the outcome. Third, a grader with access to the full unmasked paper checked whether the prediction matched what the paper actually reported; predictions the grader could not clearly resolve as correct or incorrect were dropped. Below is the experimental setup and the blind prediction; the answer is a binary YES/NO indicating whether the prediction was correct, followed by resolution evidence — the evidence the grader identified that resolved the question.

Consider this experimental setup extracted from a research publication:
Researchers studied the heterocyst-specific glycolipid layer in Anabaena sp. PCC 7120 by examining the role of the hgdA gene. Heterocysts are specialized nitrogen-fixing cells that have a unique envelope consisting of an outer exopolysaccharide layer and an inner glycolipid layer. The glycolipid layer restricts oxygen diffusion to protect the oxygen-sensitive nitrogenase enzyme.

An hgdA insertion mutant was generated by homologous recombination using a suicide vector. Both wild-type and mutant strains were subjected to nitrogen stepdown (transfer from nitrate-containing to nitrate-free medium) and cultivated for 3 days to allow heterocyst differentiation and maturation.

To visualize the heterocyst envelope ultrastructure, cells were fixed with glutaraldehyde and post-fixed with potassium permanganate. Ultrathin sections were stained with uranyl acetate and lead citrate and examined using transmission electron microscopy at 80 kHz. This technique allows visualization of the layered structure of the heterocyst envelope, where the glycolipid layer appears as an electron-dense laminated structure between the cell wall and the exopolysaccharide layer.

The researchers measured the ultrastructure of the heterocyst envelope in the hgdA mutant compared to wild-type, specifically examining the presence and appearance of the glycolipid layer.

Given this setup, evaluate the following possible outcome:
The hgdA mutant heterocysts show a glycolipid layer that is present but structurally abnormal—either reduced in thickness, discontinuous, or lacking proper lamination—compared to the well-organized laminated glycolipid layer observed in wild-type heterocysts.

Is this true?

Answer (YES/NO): YES